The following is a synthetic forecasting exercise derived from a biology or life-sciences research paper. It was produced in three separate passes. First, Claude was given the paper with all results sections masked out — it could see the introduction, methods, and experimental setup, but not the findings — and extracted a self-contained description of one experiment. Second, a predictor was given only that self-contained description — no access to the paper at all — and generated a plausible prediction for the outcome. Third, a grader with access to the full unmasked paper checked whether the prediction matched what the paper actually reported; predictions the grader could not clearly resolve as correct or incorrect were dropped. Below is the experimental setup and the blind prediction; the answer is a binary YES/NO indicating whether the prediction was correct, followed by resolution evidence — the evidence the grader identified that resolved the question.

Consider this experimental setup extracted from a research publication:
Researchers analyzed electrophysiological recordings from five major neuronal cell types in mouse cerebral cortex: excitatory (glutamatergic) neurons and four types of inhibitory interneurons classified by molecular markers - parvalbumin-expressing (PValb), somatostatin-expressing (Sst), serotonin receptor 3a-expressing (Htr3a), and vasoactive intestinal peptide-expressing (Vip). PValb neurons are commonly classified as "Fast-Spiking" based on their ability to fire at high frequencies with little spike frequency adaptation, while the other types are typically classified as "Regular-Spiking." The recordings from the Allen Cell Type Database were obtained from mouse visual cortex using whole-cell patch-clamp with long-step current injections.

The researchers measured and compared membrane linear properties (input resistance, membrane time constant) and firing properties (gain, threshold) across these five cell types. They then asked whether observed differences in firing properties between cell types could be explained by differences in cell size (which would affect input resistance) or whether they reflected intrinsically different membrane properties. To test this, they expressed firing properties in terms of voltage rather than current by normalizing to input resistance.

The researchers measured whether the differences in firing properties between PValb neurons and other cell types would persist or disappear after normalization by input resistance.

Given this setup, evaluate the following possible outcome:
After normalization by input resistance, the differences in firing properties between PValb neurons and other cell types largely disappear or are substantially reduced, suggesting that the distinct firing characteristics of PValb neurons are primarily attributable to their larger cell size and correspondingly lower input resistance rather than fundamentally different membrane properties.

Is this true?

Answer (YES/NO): NO